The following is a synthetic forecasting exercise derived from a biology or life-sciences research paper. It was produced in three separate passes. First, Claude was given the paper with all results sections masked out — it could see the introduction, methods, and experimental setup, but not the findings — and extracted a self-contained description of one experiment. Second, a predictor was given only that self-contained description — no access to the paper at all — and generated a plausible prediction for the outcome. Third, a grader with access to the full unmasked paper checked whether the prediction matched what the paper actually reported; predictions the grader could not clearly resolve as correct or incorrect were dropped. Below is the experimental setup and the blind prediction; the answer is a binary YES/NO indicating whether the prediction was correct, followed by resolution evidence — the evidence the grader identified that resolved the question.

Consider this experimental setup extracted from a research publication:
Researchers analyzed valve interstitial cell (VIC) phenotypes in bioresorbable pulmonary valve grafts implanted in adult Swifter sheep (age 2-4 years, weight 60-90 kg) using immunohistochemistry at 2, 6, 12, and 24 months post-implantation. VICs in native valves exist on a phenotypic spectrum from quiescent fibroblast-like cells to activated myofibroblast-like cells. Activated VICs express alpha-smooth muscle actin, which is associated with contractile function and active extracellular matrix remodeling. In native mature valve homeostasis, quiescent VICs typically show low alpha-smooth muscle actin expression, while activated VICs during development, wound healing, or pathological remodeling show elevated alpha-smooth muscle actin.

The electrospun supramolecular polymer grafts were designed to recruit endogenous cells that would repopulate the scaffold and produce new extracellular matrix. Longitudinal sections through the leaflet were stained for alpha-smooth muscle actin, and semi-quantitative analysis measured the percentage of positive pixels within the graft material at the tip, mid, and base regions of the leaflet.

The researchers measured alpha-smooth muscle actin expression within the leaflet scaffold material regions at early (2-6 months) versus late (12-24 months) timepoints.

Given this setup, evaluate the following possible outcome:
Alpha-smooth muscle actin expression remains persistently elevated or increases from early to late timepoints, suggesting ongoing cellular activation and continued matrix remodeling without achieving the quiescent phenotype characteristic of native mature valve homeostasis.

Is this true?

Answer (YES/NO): NO